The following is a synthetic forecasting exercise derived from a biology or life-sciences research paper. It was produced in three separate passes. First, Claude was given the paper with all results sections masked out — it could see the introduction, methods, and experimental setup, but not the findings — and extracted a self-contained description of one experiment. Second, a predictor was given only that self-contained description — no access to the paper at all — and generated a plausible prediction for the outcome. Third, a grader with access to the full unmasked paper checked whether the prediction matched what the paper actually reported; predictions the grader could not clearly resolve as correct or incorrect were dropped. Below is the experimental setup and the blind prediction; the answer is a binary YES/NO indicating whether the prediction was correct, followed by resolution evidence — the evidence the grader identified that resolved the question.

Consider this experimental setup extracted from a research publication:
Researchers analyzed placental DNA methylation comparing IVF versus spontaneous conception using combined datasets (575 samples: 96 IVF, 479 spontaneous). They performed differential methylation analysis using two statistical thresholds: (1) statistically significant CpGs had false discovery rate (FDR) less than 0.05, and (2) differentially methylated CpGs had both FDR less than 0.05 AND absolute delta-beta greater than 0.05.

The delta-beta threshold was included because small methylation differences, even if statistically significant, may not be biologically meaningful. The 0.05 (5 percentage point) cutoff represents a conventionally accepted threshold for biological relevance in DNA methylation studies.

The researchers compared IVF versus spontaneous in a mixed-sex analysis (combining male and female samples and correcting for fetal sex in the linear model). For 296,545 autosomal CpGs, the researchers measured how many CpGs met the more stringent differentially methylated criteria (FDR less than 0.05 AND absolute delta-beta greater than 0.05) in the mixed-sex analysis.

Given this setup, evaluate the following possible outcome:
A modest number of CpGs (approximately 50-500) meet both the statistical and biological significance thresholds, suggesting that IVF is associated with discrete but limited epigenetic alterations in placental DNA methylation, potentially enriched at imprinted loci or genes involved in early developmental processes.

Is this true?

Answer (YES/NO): NO